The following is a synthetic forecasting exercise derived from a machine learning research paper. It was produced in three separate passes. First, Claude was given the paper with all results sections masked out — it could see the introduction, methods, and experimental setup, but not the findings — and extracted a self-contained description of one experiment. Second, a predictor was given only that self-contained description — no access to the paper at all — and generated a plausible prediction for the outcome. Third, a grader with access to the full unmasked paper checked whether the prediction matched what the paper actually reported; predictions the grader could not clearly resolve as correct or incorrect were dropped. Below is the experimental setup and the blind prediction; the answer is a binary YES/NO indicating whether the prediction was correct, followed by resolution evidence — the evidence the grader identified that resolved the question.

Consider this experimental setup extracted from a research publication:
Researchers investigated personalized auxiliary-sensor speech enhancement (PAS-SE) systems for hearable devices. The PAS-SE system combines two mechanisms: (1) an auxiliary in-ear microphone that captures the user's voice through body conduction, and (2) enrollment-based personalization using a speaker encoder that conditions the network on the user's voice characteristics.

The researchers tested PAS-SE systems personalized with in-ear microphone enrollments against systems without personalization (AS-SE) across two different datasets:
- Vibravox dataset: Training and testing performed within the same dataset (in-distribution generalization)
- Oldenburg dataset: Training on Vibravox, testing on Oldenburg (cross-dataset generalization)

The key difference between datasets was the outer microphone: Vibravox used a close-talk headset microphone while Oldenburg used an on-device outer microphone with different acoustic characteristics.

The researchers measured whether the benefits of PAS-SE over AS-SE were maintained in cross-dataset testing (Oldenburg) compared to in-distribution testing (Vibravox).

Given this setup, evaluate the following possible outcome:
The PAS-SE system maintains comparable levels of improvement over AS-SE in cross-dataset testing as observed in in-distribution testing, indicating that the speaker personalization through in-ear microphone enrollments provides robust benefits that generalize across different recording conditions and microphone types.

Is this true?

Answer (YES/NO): NO